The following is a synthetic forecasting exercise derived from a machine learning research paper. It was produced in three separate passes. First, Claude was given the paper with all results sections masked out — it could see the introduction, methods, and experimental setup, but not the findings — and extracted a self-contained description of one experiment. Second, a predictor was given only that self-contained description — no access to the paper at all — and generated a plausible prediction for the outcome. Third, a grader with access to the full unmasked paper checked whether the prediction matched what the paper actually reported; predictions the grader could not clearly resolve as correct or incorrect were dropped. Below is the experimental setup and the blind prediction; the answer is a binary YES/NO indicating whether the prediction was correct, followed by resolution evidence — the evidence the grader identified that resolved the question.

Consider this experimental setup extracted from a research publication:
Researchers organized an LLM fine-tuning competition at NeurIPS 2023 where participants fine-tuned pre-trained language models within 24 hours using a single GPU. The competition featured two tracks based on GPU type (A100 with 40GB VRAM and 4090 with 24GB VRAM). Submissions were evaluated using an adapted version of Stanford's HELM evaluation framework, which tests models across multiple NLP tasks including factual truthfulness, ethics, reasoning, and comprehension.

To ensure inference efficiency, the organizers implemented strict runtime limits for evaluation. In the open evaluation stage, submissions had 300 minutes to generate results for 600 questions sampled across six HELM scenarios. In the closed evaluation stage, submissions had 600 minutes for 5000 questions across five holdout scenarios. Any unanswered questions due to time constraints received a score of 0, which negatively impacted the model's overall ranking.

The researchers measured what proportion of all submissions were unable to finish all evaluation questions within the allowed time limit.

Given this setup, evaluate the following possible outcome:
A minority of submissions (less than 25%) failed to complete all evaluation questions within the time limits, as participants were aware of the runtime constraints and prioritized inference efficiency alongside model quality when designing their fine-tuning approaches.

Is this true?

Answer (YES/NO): NO